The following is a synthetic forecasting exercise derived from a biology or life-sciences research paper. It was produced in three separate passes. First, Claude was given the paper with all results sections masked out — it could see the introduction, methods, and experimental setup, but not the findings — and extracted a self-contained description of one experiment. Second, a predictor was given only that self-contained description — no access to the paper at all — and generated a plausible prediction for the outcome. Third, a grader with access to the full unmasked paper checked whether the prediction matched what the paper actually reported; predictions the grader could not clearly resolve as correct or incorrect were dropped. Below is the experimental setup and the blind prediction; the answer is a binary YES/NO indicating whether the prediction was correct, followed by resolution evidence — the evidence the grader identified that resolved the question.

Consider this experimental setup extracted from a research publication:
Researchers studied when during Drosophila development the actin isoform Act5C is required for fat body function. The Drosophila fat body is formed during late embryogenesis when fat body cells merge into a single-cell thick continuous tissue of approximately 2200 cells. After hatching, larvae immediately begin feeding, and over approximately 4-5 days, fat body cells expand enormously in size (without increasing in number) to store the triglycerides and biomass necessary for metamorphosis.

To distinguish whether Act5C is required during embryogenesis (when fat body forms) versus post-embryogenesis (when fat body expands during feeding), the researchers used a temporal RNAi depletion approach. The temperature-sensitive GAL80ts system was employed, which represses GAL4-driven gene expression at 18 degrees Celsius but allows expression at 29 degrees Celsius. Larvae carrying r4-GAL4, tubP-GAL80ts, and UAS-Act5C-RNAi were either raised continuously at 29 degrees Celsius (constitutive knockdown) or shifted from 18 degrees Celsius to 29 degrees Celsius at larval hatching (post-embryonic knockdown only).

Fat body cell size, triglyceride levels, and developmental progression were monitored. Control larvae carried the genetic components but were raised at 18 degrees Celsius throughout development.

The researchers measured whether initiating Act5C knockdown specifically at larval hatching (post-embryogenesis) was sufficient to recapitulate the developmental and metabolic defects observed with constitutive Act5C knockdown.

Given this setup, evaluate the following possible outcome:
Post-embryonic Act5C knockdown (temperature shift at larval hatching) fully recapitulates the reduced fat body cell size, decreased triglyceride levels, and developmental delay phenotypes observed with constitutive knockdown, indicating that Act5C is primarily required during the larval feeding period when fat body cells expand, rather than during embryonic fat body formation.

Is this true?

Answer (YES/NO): YES